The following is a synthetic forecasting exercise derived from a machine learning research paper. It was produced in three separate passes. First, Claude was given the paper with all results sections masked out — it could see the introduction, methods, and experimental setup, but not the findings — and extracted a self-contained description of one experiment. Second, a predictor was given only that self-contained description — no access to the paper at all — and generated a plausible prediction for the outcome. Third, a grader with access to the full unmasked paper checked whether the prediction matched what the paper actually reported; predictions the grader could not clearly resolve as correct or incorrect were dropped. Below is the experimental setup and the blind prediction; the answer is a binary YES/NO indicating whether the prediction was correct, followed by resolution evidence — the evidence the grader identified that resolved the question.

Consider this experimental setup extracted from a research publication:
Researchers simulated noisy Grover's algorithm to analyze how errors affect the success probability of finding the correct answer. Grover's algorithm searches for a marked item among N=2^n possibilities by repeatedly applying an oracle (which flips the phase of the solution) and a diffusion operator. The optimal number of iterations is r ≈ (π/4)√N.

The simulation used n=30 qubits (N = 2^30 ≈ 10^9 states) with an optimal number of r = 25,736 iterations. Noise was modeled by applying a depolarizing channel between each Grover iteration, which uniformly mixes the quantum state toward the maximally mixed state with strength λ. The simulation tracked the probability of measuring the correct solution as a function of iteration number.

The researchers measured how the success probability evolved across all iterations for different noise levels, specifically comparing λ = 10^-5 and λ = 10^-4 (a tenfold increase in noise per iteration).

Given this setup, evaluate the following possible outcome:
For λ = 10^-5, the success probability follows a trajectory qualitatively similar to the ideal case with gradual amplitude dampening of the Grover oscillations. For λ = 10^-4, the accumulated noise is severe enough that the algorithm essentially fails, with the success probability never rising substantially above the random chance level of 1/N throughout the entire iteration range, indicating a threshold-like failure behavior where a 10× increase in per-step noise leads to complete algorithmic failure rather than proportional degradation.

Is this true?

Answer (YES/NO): NO